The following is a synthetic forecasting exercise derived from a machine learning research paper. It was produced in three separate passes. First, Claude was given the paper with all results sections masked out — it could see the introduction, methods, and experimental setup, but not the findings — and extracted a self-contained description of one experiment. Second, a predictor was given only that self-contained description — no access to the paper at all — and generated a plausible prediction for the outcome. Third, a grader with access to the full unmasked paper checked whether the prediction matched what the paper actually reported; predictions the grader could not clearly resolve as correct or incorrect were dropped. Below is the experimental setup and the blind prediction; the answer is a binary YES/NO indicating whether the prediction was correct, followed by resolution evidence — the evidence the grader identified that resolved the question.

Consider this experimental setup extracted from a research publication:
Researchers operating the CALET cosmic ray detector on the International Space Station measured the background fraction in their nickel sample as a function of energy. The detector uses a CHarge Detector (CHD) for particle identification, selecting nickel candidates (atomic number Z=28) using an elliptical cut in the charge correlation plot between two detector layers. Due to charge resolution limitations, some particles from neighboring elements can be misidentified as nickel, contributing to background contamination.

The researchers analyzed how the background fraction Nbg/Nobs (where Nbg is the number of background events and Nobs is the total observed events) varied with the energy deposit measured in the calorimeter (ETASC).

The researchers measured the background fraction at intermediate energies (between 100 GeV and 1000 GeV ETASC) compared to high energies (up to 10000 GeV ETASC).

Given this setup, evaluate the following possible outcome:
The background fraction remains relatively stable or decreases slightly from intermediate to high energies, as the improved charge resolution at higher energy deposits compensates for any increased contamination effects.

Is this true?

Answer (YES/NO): NO